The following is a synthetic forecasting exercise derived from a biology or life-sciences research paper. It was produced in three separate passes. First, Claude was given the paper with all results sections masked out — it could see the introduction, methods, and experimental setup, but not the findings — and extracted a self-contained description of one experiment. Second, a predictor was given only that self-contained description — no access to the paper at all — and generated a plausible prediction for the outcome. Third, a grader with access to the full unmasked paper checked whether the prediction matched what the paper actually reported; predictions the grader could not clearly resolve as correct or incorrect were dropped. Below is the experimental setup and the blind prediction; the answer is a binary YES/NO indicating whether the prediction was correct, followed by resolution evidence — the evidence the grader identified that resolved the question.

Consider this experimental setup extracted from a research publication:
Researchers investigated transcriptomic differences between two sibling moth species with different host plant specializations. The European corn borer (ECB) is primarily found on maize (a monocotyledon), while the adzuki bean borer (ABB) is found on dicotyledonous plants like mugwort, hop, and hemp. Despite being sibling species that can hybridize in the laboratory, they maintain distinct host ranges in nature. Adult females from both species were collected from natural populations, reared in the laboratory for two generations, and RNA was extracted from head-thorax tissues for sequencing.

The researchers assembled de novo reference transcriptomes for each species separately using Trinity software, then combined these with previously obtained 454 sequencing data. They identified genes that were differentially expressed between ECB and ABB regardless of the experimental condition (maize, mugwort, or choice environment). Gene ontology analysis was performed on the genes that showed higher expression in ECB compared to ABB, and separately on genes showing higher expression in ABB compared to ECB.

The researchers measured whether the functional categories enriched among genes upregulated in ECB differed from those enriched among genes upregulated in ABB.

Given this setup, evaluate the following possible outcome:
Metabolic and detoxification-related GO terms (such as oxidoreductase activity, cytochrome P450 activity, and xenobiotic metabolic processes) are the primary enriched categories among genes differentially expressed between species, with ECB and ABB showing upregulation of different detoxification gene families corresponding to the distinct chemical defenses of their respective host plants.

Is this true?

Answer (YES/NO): NO